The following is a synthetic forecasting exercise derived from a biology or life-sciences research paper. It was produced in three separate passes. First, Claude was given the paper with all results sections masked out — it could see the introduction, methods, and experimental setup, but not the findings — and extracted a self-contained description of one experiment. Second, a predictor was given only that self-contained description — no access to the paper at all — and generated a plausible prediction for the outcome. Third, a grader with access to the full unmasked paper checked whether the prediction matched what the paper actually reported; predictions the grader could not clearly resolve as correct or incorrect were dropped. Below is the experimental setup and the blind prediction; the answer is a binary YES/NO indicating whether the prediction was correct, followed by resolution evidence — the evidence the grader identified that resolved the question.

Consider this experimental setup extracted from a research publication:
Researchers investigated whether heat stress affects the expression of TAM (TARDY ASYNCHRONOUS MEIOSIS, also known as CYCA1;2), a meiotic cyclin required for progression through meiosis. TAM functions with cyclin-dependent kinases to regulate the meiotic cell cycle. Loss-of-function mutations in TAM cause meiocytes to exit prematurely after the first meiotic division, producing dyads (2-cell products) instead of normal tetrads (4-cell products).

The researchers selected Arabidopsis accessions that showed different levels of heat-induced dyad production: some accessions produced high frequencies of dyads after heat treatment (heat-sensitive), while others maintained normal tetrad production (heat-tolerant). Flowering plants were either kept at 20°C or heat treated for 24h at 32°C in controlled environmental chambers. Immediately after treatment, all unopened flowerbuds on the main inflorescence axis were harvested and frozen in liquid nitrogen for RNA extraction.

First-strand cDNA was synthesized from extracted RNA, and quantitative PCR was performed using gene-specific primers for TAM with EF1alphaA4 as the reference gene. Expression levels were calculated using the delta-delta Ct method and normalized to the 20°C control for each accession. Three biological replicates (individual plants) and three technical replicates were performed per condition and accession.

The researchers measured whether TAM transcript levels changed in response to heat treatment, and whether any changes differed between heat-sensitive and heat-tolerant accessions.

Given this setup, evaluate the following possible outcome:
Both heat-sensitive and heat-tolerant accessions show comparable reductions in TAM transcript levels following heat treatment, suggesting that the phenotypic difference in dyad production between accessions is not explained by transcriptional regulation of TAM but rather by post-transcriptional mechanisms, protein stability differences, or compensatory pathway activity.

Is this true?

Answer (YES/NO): NO